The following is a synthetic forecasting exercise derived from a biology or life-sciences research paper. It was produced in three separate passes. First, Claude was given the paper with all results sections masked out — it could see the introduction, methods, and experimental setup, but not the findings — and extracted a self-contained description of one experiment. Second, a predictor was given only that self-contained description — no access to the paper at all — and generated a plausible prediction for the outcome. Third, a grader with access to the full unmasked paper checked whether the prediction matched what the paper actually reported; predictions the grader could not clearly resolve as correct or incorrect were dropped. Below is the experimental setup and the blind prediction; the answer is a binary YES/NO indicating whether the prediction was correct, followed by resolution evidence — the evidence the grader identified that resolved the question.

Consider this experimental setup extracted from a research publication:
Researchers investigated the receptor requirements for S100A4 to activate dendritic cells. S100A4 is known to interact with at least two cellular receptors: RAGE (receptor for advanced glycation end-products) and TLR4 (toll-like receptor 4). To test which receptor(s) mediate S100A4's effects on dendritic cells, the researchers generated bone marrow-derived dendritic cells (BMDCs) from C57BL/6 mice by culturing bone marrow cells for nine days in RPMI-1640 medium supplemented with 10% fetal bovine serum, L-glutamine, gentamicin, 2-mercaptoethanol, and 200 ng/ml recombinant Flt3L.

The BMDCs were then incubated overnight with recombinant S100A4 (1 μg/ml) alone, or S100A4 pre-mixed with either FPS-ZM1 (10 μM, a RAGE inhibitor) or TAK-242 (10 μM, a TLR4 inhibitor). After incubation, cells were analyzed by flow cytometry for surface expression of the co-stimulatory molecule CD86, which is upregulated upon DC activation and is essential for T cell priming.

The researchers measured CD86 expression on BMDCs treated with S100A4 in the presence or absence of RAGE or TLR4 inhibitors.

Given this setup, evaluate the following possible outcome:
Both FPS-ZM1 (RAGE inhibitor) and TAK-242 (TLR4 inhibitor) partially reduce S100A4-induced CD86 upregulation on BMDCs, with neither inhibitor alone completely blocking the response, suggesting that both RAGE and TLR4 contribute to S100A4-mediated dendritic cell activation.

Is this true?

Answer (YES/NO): NO